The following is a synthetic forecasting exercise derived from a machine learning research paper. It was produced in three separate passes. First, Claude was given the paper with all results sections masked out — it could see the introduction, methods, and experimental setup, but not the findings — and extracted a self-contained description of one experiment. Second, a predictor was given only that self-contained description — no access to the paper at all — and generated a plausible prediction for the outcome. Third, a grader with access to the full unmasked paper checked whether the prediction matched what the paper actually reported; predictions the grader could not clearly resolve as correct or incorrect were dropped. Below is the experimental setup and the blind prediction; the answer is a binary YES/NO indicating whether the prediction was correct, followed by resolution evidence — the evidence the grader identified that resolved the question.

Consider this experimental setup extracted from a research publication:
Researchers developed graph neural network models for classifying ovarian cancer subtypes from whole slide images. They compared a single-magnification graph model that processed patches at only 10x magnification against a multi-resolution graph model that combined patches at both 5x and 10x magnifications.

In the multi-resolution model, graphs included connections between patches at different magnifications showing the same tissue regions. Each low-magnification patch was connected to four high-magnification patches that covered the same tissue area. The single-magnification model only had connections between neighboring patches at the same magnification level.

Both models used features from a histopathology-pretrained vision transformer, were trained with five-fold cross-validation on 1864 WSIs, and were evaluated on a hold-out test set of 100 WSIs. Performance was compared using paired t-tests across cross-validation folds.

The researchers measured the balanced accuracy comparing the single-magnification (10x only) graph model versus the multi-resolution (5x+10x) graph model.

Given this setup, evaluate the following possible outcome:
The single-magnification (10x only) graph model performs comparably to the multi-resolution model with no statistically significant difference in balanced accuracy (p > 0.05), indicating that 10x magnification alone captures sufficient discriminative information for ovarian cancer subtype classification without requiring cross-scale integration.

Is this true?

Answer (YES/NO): NO